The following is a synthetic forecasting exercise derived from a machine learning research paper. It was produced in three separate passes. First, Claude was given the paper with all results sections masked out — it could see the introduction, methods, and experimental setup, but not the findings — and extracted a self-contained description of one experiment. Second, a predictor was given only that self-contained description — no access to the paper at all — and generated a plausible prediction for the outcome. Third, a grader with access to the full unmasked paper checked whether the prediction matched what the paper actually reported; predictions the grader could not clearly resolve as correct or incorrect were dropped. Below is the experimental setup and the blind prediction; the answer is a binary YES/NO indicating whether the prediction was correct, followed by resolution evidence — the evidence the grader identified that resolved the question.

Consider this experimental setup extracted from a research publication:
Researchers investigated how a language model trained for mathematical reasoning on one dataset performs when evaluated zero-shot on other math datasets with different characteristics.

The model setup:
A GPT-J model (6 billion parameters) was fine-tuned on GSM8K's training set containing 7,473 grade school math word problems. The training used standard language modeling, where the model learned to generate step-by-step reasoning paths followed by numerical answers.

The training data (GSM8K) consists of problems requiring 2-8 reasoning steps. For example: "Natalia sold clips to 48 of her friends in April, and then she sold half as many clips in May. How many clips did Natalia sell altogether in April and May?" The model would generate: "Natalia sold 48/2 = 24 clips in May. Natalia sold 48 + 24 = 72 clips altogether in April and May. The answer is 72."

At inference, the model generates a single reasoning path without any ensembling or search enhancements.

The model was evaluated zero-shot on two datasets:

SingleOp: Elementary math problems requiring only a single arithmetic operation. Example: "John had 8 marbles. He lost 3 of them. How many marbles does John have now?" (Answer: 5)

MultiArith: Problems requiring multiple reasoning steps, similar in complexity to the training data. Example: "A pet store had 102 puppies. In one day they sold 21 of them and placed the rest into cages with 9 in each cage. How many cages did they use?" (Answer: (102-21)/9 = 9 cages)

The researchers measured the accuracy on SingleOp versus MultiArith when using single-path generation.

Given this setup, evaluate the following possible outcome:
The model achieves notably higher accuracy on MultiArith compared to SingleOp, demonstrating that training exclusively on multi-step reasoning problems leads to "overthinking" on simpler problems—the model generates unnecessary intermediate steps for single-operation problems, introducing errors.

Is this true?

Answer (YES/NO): YES